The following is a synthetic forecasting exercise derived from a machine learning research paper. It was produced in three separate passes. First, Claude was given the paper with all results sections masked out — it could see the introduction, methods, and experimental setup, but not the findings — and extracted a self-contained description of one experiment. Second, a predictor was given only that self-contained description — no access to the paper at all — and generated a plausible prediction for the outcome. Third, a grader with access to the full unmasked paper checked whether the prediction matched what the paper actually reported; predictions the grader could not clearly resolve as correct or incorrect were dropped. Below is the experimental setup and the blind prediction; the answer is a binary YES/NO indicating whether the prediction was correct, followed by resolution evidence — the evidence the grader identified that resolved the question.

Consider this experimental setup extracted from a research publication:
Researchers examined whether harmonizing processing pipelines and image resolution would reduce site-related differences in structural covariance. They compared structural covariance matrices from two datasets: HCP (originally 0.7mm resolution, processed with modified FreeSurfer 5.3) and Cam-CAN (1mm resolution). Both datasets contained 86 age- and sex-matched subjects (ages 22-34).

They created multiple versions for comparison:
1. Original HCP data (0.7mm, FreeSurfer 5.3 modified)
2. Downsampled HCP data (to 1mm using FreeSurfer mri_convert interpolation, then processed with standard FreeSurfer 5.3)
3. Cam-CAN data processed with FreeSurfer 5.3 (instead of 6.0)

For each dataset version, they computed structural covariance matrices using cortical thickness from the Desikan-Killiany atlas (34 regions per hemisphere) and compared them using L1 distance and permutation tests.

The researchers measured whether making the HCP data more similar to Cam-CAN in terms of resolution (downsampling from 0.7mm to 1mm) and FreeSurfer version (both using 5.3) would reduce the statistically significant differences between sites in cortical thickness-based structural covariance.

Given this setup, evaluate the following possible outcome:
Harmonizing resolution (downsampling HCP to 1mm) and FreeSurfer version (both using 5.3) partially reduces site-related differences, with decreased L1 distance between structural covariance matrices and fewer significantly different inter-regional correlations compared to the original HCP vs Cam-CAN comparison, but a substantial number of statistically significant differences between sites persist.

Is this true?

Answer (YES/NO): NO